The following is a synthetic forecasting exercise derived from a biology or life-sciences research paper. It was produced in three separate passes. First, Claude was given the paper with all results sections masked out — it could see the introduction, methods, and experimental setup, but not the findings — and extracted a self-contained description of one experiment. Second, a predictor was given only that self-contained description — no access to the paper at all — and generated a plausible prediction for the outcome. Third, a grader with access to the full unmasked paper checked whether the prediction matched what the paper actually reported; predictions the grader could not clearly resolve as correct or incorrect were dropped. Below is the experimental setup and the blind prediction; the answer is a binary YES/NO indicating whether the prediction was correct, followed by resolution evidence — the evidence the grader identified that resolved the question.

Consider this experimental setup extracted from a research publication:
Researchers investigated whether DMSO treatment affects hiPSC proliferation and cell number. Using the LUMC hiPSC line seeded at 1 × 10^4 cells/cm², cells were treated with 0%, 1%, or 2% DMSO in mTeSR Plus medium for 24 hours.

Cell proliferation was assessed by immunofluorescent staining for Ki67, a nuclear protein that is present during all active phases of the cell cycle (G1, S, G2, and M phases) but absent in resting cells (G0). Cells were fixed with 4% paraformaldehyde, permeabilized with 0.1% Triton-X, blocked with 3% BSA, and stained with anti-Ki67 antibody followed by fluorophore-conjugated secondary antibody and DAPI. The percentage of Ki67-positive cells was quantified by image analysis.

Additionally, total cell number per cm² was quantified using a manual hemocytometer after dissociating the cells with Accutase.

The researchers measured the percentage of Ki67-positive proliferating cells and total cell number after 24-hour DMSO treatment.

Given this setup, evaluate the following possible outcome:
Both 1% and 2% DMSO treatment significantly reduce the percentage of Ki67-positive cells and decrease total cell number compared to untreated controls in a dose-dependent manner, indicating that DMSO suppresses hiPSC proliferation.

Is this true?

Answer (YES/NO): NO